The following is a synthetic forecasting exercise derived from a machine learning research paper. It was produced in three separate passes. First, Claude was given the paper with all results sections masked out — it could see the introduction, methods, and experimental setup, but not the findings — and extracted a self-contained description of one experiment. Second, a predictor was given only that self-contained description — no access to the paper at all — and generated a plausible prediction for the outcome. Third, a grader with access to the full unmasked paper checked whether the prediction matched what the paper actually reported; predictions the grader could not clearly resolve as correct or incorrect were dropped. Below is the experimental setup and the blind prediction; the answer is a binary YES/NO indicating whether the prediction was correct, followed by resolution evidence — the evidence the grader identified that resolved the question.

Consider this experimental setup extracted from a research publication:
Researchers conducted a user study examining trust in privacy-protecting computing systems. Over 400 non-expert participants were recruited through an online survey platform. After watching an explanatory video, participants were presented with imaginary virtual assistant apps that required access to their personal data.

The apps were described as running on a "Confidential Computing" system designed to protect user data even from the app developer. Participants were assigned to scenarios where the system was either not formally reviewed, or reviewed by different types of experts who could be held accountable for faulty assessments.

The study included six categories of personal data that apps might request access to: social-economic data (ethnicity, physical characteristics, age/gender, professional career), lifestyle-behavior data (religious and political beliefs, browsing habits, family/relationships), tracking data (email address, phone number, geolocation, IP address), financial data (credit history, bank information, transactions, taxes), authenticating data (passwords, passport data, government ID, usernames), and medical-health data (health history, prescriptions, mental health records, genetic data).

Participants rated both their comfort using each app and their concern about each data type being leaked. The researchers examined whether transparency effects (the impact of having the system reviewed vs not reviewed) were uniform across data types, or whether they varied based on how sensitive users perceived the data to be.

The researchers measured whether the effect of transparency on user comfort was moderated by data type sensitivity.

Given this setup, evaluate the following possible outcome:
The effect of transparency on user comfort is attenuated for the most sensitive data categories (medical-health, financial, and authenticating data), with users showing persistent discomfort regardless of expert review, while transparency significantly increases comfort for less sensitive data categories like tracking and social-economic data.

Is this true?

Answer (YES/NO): NO